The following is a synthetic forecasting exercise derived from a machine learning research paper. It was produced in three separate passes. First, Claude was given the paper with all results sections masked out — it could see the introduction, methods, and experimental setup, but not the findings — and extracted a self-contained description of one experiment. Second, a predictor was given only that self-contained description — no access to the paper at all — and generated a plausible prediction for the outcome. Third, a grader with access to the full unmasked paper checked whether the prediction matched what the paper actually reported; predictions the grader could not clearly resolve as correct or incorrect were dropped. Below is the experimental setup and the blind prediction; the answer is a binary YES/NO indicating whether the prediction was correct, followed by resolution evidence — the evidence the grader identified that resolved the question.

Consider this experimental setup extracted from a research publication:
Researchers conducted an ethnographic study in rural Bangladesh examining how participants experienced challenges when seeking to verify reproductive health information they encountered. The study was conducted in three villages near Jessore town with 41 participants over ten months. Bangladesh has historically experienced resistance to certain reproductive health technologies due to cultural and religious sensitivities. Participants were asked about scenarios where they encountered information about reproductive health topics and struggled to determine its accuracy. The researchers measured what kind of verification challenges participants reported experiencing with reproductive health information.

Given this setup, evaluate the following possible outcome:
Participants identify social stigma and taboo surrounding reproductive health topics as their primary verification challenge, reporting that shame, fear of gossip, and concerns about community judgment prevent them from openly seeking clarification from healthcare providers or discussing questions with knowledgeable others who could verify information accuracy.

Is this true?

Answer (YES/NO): NO